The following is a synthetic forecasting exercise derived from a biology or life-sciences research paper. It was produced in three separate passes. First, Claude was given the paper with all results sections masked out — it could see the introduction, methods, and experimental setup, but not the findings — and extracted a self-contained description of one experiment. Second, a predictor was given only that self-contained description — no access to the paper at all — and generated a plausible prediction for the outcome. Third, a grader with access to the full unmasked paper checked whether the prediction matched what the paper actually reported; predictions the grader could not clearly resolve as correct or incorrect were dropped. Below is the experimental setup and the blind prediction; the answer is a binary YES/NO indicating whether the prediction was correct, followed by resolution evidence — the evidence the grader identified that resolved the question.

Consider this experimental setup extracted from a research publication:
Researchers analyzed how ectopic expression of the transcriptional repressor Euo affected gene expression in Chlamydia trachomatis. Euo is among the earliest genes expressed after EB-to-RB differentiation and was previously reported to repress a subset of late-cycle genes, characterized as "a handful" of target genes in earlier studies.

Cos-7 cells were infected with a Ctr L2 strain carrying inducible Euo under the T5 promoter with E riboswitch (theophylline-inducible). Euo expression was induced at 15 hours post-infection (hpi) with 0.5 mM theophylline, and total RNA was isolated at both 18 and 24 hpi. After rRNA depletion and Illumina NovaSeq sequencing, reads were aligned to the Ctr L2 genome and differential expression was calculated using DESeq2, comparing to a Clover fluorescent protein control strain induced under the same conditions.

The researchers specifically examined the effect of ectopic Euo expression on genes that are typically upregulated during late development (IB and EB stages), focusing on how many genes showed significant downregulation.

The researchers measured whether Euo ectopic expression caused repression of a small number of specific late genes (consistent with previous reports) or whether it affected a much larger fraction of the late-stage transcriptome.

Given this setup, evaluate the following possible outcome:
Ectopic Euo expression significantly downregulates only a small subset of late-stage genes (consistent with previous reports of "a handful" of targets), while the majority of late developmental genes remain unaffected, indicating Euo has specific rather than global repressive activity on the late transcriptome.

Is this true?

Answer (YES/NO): NO